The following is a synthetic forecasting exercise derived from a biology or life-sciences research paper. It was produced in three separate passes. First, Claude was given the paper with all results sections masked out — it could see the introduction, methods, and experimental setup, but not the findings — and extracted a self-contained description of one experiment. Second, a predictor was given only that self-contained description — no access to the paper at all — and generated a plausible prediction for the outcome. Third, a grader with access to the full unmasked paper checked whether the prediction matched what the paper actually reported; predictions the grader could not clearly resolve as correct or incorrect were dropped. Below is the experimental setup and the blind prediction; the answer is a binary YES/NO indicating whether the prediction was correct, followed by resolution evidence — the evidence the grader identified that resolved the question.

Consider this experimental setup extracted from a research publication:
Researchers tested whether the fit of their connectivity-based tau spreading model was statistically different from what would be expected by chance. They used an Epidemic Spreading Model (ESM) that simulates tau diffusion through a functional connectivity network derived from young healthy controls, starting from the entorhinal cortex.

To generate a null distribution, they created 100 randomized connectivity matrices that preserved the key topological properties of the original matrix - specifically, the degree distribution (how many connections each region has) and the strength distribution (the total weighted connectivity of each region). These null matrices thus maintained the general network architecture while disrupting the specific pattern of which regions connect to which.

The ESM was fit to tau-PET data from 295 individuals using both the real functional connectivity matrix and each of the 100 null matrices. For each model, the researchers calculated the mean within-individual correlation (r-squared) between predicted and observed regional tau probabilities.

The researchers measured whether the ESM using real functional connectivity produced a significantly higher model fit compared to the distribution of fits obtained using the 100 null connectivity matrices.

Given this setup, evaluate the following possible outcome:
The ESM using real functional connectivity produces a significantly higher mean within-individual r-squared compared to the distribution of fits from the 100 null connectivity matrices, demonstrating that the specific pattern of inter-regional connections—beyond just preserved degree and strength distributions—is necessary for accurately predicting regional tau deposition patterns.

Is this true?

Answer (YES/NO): YES